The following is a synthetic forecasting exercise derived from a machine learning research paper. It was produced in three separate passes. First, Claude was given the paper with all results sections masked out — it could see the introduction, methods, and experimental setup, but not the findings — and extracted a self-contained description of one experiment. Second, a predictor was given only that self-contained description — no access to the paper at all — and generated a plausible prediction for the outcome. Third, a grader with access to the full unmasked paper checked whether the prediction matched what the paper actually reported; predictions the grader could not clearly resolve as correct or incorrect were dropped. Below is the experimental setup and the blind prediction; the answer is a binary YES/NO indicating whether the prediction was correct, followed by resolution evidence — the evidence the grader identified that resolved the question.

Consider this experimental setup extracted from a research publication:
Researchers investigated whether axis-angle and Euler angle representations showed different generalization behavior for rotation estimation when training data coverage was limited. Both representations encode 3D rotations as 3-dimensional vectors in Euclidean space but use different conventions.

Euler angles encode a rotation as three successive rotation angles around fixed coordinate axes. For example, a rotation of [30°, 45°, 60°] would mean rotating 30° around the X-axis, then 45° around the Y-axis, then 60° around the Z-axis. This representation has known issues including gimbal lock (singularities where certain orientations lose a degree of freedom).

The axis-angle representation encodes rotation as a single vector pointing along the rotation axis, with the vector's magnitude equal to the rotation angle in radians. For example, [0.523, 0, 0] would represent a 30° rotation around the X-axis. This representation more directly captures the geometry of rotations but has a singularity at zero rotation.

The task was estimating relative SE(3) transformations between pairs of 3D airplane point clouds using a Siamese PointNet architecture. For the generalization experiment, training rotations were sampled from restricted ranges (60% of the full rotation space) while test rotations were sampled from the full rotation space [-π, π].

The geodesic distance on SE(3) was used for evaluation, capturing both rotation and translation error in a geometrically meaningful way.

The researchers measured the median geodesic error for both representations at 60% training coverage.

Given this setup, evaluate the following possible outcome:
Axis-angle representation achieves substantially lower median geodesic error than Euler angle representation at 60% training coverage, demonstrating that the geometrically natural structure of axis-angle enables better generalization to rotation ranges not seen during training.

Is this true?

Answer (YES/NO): NO